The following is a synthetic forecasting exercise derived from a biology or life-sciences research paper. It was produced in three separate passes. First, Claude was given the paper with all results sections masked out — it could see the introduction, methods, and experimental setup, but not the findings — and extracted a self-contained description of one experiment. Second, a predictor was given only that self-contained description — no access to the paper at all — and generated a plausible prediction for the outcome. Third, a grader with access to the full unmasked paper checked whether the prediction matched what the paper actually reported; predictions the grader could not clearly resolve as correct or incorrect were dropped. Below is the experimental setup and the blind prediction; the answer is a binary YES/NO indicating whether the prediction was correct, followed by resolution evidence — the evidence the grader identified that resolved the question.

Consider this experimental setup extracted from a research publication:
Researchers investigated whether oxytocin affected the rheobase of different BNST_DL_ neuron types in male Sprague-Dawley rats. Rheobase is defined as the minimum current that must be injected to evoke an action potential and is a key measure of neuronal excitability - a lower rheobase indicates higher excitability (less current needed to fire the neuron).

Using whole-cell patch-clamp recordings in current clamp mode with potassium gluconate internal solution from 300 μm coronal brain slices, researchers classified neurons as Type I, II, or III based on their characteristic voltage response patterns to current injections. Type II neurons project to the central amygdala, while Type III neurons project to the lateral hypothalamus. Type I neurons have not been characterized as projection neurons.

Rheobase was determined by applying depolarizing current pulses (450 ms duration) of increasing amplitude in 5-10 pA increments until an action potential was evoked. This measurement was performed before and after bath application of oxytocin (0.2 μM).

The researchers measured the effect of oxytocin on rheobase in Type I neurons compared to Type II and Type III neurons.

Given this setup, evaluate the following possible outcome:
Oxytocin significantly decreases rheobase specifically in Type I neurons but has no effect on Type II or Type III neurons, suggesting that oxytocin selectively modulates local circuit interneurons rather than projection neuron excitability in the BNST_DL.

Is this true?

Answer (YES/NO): YES